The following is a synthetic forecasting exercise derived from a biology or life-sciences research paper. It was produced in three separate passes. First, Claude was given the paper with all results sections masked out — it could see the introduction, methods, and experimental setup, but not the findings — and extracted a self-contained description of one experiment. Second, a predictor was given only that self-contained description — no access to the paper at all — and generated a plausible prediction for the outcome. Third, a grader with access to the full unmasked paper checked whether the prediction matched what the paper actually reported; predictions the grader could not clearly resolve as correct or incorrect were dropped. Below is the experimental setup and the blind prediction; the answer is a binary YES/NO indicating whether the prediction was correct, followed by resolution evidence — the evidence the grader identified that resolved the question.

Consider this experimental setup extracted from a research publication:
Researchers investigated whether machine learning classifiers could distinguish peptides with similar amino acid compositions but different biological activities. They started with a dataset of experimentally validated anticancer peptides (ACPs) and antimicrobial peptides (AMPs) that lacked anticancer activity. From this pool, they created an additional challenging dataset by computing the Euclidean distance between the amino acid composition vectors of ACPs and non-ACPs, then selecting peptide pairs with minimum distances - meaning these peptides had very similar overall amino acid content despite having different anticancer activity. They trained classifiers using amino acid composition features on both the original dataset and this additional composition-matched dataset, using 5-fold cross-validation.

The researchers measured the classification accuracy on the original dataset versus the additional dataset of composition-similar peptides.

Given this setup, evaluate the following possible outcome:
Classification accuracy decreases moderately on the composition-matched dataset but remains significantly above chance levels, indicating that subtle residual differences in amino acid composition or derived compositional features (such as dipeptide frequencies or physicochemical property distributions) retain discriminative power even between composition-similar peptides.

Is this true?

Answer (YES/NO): YES